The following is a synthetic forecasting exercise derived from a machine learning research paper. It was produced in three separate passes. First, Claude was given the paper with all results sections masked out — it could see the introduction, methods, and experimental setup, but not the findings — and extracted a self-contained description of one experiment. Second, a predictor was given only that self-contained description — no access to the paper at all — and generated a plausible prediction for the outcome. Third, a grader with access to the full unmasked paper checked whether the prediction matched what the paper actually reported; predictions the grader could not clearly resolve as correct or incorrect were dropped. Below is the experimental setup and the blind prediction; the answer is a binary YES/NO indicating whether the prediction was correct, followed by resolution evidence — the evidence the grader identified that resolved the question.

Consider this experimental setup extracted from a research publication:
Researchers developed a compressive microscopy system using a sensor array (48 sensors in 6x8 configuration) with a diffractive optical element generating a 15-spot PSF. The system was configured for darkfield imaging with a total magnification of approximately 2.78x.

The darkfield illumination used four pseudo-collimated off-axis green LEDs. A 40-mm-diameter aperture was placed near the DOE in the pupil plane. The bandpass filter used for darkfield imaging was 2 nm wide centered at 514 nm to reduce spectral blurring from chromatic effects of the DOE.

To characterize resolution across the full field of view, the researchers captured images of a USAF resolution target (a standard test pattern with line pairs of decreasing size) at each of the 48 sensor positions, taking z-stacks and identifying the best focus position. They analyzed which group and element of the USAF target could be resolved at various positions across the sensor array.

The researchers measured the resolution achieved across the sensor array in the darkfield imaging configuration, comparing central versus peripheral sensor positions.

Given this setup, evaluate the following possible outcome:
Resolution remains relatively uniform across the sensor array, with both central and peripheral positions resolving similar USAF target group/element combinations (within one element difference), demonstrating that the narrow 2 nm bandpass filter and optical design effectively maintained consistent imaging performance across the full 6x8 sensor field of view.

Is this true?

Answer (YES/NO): NO